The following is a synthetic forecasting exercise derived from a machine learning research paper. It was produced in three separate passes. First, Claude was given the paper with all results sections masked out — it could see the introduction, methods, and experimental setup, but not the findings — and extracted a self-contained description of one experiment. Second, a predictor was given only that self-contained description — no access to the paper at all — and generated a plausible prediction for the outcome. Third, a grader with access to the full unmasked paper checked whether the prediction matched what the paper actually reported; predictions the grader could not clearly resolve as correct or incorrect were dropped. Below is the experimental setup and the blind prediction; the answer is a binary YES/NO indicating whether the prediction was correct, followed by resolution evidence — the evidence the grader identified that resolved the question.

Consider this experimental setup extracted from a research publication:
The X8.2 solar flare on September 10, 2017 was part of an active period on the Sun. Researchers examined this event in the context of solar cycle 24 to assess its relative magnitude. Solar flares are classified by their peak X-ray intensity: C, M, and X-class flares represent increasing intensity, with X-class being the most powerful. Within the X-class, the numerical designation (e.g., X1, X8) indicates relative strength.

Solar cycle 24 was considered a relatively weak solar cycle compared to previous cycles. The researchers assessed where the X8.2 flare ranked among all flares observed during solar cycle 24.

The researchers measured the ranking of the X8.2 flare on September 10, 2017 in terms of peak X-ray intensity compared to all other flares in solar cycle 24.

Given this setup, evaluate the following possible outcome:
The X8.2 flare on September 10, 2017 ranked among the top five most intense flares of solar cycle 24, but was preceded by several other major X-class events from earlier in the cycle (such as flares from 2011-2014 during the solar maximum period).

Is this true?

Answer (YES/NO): NO